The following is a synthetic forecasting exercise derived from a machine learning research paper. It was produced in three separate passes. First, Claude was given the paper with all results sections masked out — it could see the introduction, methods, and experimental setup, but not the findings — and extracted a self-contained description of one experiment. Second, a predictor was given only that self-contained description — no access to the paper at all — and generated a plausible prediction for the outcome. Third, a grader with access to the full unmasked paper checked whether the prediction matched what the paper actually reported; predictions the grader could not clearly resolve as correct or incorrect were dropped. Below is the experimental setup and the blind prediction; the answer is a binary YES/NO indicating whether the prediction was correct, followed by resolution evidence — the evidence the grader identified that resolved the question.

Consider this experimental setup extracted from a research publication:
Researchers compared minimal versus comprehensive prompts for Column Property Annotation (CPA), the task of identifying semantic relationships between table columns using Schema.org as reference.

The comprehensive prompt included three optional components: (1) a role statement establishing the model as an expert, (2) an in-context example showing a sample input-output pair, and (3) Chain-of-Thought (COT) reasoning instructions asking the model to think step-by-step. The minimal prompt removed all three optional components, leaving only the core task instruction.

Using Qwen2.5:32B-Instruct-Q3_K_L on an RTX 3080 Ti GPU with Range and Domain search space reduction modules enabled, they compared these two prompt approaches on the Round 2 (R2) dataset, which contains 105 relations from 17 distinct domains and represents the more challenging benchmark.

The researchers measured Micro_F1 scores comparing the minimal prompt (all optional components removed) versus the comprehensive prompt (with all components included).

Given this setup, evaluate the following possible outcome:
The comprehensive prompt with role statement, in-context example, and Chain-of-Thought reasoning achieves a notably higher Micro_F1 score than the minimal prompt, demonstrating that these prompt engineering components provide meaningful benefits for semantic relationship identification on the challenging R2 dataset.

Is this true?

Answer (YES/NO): YES